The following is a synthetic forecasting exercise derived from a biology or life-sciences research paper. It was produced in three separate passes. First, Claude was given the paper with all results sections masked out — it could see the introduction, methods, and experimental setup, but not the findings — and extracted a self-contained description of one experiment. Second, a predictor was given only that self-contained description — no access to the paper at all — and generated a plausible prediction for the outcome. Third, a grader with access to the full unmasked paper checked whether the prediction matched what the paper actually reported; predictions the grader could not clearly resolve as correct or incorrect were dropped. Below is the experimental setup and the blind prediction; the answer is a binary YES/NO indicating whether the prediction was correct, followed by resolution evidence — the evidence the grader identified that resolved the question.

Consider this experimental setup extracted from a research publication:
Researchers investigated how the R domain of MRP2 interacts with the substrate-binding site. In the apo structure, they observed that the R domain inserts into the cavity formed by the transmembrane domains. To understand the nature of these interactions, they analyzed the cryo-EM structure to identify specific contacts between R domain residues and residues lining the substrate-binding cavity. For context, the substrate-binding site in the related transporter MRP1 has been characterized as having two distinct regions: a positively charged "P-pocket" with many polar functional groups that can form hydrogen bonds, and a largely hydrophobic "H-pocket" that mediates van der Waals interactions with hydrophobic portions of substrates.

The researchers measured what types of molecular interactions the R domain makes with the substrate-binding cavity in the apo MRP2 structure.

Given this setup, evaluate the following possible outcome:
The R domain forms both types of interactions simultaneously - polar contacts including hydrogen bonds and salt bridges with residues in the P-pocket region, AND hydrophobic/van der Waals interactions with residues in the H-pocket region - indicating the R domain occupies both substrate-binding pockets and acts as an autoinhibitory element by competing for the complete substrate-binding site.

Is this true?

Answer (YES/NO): YES